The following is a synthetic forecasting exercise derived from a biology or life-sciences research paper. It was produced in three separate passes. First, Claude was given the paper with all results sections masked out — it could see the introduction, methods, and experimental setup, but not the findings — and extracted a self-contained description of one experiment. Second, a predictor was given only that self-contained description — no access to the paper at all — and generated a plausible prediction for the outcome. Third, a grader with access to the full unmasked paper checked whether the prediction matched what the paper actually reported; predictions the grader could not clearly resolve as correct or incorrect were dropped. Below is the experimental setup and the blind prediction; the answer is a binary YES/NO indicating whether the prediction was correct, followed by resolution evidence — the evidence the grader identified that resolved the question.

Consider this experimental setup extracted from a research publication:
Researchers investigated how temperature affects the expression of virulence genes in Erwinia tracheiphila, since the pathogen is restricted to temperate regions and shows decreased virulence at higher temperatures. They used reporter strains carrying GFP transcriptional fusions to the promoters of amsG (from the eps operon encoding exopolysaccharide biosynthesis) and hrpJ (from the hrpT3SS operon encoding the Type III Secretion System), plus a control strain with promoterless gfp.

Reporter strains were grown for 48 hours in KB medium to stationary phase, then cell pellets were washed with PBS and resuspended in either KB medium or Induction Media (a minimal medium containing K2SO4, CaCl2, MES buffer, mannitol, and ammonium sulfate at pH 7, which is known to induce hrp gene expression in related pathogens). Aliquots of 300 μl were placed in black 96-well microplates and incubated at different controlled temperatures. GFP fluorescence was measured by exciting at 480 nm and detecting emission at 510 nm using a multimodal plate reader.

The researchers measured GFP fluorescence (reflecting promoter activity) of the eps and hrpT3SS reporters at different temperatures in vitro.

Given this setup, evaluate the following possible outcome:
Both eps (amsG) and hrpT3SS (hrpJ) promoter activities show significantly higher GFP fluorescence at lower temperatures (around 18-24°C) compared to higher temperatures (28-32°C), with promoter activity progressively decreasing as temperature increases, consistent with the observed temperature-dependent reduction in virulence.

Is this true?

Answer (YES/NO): NO